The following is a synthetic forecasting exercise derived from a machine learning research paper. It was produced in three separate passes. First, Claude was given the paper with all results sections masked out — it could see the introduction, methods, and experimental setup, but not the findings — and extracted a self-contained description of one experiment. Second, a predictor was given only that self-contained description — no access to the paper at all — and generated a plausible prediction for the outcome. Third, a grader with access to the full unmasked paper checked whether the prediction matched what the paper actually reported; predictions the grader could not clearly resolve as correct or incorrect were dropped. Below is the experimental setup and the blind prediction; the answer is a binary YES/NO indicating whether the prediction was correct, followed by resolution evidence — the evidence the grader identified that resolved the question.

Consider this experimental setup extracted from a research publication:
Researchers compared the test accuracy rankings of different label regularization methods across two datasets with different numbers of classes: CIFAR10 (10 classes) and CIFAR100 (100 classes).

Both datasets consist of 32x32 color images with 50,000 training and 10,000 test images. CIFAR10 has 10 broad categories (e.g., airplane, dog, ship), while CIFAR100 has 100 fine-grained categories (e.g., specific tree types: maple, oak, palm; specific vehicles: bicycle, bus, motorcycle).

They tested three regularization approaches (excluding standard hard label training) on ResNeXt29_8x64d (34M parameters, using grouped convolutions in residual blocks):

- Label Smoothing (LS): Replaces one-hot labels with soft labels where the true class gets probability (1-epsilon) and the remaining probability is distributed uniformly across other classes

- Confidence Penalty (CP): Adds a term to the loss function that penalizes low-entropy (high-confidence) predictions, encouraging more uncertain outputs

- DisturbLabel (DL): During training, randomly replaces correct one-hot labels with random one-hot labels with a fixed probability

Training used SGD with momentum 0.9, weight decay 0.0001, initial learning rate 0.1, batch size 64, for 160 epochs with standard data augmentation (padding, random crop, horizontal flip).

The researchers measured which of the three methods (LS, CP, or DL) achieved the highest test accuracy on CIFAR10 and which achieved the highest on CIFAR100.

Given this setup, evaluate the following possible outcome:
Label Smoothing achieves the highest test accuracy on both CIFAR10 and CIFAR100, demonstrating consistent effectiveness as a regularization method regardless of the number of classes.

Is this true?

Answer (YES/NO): NO